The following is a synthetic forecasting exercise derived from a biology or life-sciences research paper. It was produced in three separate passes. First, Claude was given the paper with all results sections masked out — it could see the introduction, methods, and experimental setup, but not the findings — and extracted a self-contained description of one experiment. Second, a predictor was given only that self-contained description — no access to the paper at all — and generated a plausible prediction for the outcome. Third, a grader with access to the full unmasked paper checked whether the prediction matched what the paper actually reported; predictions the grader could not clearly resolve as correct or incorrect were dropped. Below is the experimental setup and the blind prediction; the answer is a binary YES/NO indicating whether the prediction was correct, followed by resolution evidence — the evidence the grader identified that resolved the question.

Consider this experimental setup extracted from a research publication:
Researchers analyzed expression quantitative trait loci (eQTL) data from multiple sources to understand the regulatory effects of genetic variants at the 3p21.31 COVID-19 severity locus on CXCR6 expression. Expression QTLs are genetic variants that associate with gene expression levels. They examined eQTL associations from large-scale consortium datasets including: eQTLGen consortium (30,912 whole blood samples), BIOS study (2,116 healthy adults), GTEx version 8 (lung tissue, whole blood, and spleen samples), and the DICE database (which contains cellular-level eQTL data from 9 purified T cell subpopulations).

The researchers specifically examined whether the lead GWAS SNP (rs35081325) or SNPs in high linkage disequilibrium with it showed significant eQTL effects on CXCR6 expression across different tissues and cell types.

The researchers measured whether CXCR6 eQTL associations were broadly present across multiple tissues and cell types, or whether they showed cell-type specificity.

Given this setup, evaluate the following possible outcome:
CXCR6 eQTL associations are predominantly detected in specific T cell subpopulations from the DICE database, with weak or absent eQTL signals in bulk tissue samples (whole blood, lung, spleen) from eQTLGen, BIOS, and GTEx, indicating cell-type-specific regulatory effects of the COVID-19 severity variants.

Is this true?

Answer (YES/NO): NO